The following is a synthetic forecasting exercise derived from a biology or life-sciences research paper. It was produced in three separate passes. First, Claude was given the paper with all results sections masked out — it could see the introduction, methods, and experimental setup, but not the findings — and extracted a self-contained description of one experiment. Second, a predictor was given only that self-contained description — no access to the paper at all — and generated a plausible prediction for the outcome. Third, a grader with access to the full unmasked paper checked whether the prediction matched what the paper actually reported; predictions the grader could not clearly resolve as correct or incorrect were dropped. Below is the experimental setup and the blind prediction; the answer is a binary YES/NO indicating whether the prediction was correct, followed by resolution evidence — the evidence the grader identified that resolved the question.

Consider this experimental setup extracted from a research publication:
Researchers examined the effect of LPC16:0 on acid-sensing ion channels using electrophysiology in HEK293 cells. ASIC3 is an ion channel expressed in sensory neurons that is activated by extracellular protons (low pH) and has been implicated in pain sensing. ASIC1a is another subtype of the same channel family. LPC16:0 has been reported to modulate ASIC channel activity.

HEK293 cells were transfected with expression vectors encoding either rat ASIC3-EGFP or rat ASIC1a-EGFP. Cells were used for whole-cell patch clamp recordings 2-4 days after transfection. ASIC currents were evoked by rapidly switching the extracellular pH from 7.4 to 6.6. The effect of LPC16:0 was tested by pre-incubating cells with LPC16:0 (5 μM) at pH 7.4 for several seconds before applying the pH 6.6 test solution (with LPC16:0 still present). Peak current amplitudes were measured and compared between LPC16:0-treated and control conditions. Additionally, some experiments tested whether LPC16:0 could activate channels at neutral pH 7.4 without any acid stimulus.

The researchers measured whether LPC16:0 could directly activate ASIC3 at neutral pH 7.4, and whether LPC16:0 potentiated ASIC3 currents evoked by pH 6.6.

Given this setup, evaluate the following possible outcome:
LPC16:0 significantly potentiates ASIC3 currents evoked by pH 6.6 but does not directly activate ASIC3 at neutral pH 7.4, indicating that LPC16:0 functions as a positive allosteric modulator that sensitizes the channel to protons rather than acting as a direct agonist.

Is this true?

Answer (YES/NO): NO